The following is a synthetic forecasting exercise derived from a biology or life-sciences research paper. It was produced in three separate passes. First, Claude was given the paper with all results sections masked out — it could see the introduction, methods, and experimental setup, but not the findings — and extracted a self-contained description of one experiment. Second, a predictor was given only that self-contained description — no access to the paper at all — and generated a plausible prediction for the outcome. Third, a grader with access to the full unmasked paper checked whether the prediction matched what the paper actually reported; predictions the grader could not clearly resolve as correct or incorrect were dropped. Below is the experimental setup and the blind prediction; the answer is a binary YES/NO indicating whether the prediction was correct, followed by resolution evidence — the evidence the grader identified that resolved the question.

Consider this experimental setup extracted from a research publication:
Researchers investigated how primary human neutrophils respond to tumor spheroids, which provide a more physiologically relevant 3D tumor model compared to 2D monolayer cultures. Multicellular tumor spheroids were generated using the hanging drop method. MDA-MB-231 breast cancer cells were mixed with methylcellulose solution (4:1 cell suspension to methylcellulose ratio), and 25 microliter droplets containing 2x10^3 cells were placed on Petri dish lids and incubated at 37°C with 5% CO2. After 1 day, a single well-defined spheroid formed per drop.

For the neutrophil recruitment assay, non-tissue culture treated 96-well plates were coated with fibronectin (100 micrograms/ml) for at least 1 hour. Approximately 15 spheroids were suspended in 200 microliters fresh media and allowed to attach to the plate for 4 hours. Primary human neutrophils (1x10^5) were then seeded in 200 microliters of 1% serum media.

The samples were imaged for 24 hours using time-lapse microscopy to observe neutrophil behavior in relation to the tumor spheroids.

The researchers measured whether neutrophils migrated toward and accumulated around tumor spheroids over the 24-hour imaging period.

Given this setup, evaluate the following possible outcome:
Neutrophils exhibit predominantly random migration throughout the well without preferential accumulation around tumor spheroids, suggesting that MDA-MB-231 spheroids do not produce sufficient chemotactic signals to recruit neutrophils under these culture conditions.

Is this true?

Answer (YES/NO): NO